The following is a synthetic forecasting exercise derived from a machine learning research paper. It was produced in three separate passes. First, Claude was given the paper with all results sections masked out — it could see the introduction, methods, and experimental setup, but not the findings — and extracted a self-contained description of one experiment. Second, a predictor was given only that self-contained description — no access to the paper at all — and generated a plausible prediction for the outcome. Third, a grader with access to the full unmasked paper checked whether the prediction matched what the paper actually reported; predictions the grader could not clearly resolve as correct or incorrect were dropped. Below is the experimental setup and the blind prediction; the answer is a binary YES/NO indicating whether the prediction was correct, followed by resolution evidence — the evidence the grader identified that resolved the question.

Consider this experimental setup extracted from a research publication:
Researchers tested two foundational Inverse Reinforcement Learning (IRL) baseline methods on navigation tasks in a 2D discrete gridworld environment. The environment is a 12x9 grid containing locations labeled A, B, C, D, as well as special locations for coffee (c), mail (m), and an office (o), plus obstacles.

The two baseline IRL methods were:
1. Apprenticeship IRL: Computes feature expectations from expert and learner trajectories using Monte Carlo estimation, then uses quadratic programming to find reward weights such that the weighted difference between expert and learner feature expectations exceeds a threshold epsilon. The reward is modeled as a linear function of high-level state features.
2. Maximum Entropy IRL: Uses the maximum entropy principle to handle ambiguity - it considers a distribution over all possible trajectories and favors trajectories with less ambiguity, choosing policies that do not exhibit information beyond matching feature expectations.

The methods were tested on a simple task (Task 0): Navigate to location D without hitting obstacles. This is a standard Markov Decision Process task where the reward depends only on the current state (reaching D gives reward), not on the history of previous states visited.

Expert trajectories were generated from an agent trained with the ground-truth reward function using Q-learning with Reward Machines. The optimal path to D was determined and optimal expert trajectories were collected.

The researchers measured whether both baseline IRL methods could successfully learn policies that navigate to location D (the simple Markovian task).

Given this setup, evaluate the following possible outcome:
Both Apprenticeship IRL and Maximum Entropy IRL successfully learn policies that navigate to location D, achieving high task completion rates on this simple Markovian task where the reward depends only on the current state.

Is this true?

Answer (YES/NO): YES